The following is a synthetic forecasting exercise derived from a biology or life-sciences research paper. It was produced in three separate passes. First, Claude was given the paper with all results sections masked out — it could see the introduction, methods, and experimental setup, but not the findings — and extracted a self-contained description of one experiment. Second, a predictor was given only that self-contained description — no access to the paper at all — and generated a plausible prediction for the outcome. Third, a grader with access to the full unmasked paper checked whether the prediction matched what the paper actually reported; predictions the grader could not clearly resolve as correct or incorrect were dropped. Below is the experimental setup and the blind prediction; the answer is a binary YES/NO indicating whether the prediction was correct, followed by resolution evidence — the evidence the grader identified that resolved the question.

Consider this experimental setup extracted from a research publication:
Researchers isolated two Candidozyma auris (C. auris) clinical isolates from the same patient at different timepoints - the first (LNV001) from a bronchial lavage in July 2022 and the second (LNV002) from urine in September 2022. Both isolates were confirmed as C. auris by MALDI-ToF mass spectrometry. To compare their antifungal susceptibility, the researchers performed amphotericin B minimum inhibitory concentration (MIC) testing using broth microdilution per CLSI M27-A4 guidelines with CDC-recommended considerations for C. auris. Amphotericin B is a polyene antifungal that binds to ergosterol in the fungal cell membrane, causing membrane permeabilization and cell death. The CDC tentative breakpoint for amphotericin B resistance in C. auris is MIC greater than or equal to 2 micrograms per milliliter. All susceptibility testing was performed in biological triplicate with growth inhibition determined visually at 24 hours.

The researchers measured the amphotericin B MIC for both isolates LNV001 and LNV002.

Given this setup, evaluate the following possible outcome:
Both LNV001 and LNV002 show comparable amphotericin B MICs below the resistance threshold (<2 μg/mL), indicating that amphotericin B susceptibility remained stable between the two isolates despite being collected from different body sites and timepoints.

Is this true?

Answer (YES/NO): NO